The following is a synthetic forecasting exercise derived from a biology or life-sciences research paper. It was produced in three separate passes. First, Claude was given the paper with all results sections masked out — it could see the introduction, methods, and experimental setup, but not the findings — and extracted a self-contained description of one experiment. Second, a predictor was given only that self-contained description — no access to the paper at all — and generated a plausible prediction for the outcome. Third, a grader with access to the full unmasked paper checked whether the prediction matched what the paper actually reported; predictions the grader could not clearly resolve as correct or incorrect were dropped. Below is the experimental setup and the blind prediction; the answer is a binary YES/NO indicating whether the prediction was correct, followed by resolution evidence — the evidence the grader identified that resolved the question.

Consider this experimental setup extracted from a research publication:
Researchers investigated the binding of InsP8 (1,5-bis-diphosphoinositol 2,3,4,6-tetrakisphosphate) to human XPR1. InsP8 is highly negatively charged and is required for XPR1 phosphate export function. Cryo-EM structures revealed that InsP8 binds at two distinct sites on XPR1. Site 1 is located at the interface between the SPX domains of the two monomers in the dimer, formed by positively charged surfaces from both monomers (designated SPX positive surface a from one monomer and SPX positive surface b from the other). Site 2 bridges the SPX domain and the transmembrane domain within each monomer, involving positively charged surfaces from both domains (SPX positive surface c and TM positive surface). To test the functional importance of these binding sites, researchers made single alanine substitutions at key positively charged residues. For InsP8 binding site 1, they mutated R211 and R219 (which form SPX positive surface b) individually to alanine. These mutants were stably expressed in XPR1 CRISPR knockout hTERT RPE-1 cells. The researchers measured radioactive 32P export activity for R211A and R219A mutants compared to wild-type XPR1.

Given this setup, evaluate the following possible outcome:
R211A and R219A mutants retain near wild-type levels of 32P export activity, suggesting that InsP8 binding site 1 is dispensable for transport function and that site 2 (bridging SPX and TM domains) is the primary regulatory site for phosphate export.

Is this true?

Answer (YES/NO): NO